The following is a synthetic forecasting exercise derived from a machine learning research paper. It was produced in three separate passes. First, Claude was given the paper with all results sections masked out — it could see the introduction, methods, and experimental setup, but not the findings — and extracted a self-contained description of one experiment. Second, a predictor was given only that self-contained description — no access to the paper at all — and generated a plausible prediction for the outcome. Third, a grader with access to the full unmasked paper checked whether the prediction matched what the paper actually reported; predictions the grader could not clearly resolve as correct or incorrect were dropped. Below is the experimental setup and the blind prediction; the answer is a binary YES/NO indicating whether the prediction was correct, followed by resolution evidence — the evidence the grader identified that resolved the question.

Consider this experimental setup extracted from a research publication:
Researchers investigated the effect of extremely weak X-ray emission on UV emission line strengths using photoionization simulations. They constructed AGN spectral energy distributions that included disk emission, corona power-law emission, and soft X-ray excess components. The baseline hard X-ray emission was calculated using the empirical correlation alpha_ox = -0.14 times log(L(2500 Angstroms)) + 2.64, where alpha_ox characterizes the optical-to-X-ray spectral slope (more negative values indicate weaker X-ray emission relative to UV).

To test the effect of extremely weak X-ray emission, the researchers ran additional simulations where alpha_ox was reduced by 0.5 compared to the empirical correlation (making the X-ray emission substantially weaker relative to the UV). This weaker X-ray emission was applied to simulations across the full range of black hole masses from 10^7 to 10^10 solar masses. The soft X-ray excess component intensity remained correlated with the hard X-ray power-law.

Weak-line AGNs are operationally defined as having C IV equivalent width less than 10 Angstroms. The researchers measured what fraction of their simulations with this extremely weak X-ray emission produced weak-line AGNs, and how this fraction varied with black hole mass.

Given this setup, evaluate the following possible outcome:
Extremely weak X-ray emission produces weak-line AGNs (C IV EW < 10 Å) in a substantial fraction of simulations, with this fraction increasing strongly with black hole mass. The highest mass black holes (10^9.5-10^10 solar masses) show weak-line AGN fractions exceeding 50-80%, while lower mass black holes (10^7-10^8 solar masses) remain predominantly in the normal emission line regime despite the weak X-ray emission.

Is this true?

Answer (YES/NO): NO